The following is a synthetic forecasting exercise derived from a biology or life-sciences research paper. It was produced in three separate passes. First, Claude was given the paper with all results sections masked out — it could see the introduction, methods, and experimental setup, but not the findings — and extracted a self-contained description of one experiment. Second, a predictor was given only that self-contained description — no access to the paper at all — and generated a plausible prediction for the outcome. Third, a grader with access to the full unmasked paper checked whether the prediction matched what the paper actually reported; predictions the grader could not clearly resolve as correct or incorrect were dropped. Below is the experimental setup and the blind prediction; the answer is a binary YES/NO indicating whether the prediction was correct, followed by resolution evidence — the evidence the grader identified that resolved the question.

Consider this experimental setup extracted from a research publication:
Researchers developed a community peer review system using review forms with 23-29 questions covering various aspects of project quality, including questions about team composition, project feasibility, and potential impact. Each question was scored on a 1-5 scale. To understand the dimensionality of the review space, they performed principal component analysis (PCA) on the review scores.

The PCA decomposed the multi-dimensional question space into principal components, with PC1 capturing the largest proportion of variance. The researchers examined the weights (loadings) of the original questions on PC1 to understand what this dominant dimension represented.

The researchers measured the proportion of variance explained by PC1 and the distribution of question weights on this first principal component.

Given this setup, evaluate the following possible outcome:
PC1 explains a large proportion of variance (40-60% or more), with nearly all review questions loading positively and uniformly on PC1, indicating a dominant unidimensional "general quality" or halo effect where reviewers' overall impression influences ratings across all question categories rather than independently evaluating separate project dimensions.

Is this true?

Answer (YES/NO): YES